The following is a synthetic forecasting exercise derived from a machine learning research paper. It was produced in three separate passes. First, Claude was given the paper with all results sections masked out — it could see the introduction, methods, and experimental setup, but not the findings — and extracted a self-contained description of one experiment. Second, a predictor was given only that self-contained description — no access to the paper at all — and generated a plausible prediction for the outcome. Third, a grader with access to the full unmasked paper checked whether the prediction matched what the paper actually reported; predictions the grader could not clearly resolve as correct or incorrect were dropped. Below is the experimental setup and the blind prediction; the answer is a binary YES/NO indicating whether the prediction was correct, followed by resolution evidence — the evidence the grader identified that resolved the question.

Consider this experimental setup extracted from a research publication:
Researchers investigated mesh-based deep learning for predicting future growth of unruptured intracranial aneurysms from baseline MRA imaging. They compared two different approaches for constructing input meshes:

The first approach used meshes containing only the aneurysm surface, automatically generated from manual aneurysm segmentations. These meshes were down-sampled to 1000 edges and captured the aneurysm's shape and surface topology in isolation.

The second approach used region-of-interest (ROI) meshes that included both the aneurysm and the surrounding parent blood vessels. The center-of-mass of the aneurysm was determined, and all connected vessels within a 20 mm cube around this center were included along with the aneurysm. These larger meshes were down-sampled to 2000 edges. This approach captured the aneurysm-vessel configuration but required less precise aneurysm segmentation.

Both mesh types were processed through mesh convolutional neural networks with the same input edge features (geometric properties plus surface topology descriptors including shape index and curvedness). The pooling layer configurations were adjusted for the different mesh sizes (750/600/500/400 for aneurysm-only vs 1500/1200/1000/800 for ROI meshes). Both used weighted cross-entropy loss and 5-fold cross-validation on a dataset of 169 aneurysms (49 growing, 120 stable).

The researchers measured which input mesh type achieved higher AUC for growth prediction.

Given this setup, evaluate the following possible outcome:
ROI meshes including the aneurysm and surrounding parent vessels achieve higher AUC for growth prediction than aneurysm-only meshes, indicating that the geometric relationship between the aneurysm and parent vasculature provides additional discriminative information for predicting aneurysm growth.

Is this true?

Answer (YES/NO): NO